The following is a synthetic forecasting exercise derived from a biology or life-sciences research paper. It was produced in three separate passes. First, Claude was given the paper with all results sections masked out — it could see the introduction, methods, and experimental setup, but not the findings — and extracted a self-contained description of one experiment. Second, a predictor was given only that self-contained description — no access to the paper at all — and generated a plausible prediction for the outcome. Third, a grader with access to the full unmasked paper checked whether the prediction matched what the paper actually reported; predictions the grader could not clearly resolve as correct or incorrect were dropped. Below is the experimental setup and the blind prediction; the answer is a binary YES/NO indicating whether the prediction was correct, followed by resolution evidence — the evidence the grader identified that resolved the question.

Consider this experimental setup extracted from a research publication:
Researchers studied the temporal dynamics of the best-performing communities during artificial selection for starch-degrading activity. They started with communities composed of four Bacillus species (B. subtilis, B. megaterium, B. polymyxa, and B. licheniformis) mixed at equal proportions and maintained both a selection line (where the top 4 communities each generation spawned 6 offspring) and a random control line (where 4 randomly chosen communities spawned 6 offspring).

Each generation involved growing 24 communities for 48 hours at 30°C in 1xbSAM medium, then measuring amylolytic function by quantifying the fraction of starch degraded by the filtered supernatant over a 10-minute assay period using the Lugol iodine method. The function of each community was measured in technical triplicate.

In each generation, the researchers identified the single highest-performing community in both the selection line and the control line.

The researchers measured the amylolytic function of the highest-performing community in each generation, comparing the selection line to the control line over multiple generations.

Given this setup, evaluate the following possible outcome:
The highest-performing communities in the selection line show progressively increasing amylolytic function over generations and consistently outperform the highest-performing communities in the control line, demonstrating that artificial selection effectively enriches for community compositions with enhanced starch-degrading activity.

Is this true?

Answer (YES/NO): NO